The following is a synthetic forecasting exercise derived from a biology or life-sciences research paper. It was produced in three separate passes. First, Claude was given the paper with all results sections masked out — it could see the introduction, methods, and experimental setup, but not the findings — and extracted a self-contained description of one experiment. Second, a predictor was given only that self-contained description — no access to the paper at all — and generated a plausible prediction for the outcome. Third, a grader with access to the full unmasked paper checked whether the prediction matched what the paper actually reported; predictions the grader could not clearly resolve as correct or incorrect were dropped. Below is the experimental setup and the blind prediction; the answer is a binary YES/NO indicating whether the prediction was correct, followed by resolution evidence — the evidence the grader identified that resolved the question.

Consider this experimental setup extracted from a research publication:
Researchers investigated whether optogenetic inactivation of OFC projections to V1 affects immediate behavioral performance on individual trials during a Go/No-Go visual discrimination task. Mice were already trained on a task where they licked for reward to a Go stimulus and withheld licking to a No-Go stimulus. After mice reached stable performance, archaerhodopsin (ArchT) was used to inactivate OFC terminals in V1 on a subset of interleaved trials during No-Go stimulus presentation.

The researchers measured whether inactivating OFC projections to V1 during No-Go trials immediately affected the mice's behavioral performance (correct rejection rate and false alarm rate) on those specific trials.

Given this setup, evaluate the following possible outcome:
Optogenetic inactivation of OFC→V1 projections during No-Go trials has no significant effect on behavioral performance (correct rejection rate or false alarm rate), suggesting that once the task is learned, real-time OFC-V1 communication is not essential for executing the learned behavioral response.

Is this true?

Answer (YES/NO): YES